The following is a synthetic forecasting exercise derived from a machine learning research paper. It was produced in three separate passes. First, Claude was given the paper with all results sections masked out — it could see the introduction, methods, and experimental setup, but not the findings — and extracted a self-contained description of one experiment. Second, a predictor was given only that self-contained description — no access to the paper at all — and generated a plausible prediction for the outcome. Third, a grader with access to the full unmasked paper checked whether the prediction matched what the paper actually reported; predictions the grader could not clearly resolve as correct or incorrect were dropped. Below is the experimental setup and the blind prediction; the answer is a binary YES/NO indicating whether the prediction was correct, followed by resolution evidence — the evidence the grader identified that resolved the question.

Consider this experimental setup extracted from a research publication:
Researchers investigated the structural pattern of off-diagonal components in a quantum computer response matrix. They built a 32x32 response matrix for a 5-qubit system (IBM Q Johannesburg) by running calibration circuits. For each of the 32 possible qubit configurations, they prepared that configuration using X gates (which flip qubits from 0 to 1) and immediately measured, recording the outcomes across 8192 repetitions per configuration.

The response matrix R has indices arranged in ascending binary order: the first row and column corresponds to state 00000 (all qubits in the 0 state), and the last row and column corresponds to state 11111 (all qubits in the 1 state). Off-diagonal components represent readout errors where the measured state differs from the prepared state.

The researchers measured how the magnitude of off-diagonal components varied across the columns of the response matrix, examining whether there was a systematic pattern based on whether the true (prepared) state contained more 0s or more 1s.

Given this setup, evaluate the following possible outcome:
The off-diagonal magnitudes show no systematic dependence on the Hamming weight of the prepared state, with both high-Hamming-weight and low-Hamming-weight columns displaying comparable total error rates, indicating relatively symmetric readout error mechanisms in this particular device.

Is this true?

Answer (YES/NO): NO